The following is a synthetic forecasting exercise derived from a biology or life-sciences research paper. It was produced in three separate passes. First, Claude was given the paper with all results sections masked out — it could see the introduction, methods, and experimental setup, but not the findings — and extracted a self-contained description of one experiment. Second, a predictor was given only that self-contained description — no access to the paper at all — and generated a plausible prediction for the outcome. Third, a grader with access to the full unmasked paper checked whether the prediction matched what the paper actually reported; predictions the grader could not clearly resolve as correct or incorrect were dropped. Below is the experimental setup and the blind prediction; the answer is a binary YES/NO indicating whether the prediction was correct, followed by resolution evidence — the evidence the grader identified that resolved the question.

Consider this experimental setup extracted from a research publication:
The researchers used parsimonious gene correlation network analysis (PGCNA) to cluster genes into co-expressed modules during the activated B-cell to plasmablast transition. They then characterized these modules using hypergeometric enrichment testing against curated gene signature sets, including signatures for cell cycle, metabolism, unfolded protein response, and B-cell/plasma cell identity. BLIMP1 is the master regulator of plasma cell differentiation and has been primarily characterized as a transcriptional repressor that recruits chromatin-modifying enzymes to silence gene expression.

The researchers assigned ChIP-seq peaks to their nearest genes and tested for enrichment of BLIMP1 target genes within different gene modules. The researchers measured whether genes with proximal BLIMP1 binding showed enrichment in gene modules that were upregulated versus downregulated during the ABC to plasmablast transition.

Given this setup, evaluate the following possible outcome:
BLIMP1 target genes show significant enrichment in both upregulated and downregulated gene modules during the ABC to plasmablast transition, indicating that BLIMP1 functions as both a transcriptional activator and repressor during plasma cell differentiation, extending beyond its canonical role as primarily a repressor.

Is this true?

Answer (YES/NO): NO